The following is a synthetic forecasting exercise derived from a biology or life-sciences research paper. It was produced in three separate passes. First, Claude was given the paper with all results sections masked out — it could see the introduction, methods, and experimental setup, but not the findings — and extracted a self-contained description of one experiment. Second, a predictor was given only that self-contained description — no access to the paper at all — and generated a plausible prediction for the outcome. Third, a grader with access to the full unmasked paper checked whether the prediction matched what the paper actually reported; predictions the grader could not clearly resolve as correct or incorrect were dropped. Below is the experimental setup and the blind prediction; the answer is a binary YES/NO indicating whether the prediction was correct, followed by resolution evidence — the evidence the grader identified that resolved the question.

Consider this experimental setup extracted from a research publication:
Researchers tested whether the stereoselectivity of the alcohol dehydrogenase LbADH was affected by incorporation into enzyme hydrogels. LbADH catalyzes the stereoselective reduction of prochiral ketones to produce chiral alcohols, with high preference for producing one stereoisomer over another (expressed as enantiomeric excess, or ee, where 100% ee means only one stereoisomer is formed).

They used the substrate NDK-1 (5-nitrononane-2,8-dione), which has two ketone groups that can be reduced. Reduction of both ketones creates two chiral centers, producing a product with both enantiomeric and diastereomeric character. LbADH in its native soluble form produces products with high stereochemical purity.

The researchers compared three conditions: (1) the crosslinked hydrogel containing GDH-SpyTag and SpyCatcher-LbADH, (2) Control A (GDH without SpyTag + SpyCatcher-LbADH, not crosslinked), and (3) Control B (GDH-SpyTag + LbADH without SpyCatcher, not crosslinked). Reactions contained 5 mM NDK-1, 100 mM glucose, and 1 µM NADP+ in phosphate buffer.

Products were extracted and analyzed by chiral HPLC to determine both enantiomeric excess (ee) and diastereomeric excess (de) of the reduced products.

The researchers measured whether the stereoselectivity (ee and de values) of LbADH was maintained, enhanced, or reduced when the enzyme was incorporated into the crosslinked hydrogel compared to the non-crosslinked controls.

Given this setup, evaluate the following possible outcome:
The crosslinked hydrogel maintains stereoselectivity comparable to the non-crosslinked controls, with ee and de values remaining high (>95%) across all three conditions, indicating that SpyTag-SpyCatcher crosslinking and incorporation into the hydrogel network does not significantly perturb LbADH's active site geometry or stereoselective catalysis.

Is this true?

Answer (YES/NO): YES